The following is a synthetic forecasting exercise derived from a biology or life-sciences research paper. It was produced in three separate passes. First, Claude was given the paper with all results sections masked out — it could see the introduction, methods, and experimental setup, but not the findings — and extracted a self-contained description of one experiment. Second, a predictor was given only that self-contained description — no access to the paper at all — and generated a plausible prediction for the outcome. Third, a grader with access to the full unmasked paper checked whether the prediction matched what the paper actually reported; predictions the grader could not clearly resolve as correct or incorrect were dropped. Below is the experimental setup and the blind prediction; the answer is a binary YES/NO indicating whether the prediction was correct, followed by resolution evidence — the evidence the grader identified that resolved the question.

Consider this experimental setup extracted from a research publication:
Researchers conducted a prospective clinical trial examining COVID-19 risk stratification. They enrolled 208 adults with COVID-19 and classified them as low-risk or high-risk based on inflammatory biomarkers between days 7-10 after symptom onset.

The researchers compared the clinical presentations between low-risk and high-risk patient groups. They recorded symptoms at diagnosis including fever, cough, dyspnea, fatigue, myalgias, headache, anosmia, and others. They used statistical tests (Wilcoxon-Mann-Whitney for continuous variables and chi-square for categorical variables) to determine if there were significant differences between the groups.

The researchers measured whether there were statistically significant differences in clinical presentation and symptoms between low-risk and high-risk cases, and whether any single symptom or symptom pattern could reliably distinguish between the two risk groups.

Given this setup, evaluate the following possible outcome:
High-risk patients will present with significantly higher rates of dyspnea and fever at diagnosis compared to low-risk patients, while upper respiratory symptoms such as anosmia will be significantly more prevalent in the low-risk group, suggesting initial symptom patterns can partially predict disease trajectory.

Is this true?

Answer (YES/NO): NO